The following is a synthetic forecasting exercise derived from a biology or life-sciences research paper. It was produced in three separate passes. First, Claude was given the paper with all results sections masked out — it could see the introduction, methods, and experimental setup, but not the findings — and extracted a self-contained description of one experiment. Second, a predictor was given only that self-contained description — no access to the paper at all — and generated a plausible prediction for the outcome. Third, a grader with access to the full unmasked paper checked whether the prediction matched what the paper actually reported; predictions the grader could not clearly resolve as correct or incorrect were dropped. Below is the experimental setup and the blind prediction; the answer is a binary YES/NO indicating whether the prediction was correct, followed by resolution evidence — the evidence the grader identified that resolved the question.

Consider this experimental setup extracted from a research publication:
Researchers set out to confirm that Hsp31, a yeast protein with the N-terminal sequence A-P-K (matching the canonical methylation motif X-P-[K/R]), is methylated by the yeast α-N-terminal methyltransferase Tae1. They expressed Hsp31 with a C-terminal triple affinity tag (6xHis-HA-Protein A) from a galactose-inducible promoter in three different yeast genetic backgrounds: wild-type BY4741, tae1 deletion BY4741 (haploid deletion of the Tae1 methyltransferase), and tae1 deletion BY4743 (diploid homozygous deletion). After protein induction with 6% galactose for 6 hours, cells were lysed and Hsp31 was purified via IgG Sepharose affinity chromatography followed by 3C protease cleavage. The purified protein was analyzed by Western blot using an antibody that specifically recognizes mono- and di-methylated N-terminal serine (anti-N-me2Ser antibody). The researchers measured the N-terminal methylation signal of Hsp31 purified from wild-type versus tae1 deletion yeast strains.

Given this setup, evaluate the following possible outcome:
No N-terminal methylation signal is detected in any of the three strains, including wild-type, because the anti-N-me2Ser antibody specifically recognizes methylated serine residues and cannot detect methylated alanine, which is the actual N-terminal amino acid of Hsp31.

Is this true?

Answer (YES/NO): NO